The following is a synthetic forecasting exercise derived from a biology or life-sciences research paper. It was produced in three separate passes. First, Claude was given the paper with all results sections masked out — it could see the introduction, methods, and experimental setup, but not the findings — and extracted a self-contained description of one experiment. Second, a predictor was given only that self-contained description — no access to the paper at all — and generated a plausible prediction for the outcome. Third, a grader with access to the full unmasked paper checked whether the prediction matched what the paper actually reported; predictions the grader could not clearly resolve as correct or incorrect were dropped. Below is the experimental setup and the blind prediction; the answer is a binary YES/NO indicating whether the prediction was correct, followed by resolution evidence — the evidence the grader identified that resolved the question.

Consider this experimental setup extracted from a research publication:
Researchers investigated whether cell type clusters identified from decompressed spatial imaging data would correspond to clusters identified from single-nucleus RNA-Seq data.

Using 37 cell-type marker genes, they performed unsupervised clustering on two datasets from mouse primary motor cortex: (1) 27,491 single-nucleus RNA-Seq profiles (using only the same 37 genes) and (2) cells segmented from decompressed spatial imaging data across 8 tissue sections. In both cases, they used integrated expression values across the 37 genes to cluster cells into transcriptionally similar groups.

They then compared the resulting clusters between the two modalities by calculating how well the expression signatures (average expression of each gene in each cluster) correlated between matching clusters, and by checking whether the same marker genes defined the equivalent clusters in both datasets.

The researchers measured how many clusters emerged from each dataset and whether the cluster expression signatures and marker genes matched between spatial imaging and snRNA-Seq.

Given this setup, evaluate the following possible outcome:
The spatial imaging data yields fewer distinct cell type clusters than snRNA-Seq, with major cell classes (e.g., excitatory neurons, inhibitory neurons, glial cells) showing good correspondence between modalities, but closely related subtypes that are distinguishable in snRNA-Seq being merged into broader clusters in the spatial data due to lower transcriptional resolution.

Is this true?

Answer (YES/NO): NO